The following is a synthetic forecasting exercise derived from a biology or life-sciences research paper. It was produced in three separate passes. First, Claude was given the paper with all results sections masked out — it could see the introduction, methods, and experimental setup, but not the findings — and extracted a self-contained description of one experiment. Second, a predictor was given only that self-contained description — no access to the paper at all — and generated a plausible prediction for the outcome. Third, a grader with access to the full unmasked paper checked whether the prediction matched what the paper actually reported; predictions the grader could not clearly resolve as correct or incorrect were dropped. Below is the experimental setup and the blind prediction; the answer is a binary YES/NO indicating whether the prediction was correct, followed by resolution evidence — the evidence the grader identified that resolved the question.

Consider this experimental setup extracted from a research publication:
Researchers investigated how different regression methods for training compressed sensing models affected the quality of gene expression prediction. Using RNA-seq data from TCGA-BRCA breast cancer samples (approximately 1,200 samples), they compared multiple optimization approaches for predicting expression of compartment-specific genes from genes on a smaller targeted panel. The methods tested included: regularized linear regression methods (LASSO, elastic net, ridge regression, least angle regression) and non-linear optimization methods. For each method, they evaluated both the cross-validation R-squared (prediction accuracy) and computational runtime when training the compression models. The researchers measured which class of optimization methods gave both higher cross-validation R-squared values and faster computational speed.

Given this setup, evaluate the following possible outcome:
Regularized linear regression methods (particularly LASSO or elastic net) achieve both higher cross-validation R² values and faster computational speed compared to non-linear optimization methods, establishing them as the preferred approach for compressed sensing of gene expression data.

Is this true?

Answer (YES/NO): NO